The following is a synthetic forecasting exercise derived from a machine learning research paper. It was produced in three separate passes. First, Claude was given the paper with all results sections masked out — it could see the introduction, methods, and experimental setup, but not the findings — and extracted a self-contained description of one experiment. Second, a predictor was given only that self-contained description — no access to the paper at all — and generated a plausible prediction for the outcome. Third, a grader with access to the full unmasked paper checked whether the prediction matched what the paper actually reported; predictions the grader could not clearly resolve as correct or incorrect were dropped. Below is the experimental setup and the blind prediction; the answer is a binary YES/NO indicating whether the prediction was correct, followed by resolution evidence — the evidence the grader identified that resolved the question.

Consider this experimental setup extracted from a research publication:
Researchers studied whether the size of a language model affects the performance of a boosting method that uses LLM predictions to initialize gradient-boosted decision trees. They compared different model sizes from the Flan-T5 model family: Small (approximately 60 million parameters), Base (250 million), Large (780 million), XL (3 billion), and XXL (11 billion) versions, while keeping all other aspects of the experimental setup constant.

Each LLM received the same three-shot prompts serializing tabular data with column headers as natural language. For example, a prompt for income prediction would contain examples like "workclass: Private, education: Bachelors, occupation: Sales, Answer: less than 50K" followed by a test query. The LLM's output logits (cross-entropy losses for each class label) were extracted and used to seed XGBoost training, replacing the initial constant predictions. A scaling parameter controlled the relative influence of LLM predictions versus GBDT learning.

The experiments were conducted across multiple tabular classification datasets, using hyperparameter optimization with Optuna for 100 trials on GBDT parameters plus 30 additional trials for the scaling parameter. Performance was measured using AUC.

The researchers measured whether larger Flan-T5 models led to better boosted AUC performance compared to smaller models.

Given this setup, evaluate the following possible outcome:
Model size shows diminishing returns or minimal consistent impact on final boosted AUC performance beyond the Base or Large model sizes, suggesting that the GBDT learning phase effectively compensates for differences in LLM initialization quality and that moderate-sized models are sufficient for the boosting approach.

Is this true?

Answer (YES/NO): NO